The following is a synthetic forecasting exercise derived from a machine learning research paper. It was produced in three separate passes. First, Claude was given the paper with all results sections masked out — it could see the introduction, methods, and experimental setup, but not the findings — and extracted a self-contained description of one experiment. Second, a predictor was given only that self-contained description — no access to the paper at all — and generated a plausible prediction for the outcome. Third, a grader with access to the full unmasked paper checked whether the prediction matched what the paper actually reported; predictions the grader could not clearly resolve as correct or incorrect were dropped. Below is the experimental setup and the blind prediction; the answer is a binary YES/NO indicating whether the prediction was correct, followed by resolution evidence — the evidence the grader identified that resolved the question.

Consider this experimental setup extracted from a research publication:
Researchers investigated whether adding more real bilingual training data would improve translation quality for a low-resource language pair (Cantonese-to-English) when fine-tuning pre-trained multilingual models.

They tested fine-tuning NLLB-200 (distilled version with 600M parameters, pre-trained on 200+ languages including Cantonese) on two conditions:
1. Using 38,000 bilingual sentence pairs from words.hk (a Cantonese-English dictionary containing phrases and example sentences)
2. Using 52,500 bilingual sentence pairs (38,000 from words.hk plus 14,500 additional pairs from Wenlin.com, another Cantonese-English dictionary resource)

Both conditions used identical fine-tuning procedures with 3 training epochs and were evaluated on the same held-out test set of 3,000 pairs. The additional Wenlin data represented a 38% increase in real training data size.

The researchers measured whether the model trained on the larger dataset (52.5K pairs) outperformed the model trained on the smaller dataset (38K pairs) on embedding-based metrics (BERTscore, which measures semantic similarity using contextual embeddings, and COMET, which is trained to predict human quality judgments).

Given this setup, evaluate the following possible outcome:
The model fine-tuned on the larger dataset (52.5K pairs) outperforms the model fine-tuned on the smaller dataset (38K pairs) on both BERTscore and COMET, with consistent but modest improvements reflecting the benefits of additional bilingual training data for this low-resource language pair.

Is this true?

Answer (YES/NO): YES